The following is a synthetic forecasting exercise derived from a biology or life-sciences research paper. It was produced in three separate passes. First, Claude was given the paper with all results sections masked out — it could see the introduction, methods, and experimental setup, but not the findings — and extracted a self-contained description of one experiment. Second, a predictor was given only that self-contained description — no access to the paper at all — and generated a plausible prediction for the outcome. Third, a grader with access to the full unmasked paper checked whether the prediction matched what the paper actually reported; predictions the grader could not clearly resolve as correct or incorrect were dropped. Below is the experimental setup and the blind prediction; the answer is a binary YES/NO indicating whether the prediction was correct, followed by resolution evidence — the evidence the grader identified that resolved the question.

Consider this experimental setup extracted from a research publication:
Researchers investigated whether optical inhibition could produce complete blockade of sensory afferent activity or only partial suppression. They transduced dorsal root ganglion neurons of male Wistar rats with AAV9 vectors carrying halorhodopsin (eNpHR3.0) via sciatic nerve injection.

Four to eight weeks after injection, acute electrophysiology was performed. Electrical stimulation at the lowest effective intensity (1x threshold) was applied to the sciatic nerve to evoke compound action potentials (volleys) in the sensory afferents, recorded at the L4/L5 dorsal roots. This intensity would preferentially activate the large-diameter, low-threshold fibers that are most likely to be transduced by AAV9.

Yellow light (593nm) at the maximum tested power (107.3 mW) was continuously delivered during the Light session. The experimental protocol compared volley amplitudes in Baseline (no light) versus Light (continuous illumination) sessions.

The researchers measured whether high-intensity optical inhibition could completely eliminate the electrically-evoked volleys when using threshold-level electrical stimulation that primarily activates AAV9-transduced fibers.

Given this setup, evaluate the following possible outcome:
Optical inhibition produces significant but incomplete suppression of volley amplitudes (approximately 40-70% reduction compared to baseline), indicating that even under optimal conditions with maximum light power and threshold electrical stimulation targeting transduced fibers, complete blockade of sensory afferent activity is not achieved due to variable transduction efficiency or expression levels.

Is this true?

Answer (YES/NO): NO